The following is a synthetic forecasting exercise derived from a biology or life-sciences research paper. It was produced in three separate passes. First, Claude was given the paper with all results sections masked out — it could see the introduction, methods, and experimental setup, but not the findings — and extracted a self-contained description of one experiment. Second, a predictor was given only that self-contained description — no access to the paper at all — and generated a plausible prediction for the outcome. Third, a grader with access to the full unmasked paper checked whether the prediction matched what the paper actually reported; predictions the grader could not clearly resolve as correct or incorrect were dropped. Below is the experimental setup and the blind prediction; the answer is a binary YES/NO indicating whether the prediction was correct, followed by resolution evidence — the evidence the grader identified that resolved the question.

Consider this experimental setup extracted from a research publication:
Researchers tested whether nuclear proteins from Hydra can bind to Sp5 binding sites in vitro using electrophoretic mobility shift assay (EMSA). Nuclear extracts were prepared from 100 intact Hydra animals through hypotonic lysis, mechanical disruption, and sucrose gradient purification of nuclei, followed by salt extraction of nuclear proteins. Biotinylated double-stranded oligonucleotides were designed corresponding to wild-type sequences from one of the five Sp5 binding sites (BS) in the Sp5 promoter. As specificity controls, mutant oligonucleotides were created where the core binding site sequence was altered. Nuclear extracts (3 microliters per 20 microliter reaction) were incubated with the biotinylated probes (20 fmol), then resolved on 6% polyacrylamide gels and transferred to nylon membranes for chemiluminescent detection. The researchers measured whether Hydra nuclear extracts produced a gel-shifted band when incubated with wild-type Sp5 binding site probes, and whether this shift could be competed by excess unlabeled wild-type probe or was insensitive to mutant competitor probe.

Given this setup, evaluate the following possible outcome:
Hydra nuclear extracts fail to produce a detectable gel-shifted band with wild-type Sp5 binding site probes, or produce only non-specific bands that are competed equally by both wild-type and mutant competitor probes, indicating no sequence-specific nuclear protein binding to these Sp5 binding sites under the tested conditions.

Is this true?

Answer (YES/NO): NO